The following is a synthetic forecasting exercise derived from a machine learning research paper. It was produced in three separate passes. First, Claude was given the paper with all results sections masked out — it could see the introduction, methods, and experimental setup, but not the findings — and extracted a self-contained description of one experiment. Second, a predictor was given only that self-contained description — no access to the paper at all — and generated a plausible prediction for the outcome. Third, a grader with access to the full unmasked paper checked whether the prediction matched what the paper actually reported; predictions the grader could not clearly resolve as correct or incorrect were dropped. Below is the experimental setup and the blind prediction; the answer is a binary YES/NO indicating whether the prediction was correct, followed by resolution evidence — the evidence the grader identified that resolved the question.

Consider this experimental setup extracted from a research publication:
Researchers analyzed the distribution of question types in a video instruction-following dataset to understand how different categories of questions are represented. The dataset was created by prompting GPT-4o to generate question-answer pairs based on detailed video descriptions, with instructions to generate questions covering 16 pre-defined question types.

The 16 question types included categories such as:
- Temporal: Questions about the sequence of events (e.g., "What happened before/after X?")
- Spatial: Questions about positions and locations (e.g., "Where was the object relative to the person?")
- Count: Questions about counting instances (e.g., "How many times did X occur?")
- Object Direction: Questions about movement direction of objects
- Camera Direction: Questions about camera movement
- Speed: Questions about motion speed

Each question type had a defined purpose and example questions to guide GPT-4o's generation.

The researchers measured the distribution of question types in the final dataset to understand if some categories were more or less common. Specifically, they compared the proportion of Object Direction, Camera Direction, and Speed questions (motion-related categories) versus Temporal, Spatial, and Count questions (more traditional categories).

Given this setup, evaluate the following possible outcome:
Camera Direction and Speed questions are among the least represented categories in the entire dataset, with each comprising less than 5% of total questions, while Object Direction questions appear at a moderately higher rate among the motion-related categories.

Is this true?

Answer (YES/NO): NO